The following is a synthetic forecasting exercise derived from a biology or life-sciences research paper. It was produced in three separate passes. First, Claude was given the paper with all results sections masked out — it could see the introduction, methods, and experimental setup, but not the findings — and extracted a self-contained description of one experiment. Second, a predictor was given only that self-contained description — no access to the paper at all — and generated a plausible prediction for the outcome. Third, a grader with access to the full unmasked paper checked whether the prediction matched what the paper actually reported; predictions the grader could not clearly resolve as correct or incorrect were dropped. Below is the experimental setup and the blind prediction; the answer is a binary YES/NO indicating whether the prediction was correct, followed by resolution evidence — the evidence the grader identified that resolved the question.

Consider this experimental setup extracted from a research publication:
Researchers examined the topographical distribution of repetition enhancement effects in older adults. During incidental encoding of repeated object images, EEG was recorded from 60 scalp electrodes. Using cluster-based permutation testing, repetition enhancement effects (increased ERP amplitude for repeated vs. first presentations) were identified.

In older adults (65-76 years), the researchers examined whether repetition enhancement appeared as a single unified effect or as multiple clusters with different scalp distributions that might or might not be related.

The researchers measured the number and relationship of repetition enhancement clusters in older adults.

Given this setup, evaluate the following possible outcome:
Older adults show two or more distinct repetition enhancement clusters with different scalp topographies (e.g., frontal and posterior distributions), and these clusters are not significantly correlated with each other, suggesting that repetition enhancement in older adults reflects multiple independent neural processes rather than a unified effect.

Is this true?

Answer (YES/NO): NO